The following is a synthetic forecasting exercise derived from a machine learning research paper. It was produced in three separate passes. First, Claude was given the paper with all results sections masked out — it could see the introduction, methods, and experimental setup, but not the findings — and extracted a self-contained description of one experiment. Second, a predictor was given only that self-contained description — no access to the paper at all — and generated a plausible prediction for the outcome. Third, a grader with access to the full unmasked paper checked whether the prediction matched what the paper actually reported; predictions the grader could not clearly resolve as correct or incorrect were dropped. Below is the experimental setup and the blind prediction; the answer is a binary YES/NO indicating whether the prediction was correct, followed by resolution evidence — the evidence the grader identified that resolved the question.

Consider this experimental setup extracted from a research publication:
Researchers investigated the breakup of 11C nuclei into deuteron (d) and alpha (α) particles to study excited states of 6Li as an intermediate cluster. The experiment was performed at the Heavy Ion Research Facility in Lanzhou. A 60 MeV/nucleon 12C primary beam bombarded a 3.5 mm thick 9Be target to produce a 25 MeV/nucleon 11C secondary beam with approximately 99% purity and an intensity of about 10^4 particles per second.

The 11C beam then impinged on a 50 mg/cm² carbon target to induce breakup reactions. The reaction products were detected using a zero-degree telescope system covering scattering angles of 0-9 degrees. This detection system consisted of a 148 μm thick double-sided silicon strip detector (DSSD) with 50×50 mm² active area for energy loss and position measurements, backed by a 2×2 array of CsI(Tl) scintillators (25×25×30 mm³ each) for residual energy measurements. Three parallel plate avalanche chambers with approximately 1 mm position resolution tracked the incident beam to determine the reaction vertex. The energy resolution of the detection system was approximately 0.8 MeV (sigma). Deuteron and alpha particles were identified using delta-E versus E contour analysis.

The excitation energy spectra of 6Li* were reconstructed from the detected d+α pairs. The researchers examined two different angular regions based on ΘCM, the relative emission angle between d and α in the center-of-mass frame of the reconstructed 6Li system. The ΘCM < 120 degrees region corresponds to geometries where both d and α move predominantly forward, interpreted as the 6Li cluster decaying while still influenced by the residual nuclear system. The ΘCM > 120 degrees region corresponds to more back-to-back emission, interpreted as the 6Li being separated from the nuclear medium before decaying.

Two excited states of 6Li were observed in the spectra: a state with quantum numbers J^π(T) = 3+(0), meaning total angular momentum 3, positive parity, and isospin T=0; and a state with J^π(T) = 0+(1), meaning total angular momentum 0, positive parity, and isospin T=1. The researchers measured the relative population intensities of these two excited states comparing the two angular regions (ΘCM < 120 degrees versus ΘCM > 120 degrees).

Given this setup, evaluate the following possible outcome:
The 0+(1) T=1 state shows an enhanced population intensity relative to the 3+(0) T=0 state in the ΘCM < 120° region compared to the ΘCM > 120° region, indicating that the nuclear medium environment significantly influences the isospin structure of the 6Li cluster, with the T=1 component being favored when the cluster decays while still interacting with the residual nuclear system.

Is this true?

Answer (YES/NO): NO